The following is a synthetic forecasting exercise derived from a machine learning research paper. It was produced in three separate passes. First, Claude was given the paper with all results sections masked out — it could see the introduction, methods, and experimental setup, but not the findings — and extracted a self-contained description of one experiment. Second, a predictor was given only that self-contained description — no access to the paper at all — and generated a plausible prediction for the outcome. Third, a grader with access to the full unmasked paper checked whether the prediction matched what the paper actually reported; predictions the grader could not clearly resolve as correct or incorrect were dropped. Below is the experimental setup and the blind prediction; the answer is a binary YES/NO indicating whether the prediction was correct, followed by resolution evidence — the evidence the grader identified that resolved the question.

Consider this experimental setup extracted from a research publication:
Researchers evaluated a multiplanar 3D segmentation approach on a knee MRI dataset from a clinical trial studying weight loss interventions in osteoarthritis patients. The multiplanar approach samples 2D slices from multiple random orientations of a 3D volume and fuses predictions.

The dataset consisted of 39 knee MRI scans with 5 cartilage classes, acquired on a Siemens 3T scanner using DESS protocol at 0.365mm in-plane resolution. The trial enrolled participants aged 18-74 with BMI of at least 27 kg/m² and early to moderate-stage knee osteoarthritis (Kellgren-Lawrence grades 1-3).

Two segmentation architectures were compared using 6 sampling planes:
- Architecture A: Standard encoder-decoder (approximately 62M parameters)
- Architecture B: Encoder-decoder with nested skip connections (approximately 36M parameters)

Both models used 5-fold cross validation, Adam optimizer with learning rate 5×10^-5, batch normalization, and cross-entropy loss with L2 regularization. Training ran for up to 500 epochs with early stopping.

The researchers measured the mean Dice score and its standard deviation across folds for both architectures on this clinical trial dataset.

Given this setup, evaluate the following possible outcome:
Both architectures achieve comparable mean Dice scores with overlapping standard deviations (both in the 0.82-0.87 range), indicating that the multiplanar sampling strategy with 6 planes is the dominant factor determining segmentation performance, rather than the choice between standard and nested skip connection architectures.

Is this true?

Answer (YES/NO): NO